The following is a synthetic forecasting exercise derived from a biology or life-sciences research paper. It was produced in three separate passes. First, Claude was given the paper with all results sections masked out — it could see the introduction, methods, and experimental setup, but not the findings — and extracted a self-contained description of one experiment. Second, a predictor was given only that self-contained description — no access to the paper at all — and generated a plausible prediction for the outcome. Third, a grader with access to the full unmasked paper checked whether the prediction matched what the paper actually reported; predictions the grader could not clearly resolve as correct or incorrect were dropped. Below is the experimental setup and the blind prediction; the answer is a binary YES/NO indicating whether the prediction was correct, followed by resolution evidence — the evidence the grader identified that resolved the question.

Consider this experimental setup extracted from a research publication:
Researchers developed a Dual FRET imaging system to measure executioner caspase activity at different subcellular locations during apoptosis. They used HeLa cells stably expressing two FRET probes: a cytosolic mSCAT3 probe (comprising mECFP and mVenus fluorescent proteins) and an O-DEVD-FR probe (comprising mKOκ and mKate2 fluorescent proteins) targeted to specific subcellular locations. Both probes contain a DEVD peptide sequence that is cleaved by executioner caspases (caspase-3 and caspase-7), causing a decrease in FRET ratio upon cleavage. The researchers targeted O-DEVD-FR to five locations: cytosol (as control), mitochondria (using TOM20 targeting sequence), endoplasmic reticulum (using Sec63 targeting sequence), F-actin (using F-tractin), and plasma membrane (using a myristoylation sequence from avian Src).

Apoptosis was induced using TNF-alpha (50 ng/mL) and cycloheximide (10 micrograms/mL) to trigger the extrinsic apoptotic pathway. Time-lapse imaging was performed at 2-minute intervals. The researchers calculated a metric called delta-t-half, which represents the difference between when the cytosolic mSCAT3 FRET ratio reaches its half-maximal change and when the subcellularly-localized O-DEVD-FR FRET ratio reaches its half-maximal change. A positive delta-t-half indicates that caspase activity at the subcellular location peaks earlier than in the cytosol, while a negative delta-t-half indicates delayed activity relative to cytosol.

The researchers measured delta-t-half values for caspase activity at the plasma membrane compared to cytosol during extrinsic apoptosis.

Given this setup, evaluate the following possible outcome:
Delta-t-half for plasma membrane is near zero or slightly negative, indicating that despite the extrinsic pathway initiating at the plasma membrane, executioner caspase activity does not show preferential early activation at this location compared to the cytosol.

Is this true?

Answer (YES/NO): NO